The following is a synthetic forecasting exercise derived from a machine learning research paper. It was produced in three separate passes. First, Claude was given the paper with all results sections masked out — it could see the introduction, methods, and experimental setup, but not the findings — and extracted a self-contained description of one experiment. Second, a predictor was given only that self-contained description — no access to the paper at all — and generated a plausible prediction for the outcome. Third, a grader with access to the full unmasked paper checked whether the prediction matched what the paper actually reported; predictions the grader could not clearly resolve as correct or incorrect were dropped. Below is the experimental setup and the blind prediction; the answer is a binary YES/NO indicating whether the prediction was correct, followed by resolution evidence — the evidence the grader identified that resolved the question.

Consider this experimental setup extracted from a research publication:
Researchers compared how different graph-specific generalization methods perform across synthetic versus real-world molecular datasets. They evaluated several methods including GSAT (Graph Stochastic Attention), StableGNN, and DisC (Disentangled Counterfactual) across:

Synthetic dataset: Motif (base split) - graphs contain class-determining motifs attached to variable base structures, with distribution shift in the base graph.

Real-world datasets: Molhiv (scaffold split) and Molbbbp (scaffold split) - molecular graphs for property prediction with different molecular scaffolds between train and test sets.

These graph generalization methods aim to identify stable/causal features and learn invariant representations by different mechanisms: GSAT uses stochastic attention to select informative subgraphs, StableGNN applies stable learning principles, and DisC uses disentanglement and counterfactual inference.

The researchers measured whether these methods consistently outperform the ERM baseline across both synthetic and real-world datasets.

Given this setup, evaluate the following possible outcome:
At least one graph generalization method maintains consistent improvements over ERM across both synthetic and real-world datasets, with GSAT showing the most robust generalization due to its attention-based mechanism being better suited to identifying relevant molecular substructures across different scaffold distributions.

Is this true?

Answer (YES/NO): NO